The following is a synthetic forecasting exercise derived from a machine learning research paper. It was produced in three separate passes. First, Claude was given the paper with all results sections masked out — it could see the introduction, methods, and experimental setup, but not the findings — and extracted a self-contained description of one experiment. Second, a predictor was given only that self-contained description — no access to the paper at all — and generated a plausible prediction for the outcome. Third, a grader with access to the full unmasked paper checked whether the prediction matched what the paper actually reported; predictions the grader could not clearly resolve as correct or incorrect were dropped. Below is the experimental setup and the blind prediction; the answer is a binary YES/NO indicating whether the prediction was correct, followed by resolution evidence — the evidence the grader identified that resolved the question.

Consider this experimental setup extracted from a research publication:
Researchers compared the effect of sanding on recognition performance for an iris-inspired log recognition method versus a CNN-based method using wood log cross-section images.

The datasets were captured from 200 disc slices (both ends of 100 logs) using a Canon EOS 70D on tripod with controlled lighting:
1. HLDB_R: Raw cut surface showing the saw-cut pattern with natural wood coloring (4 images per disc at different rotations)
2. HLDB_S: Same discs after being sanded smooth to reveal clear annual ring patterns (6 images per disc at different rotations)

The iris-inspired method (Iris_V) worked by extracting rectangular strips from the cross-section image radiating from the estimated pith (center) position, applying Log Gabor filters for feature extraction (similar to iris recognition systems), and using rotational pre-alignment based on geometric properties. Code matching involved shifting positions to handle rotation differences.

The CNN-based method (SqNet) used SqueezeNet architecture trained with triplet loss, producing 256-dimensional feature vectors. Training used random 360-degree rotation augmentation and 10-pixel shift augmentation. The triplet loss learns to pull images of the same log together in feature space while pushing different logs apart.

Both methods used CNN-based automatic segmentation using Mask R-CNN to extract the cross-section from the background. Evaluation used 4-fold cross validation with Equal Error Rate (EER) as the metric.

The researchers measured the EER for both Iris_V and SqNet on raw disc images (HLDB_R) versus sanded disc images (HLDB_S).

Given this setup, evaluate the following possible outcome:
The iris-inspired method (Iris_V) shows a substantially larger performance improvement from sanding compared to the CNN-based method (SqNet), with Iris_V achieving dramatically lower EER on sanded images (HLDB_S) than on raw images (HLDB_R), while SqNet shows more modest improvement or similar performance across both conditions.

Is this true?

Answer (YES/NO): NO